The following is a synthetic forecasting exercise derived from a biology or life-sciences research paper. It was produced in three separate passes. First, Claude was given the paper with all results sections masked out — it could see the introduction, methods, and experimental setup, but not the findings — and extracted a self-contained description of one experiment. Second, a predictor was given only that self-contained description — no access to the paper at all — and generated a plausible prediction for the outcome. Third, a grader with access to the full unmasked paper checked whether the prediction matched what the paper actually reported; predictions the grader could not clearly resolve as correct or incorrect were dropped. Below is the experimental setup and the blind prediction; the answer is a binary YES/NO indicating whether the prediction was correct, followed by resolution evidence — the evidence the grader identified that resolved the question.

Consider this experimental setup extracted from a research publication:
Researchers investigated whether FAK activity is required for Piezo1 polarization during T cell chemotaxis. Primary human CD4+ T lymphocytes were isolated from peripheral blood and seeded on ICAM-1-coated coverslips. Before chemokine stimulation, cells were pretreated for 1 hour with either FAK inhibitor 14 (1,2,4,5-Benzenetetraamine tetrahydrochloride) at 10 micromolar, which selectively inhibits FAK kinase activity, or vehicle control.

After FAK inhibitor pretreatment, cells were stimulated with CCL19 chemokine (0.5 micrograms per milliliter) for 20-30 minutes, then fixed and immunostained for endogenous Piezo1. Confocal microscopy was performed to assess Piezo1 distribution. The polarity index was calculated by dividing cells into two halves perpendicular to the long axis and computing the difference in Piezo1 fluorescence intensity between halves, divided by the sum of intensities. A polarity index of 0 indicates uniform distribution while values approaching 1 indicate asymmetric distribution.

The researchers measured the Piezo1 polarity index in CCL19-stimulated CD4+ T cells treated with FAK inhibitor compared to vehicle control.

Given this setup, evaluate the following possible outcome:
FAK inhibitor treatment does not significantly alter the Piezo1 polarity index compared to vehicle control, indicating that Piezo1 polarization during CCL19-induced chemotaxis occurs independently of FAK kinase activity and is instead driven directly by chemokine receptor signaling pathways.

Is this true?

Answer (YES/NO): NO